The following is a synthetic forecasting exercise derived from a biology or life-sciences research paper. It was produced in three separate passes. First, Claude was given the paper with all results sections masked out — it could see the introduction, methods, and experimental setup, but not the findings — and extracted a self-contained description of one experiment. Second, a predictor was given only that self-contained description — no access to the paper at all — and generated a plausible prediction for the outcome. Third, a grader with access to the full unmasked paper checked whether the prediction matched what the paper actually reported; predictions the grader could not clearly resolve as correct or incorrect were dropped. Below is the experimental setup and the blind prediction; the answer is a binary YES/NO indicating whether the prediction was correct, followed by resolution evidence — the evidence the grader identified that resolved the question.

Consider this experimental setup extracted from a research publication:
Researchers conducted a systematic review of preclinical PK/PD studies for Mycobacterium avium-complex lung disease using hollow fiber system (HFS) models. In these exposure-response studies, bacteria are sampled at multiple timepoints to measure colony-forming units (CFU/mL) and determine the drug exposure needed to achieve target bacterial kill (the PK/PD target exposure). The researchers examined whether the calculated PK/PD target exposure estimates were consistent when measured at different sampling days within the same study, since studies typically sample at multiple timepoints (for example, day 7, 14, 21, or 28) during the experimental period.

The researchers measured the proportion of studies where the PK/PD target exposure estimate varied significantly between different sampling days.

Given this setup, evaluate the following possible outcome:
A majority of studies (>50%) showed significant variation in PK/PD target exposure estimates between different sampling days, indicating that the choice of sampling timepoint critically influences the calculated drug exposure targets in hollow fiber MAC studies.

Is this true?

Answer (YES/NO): YES